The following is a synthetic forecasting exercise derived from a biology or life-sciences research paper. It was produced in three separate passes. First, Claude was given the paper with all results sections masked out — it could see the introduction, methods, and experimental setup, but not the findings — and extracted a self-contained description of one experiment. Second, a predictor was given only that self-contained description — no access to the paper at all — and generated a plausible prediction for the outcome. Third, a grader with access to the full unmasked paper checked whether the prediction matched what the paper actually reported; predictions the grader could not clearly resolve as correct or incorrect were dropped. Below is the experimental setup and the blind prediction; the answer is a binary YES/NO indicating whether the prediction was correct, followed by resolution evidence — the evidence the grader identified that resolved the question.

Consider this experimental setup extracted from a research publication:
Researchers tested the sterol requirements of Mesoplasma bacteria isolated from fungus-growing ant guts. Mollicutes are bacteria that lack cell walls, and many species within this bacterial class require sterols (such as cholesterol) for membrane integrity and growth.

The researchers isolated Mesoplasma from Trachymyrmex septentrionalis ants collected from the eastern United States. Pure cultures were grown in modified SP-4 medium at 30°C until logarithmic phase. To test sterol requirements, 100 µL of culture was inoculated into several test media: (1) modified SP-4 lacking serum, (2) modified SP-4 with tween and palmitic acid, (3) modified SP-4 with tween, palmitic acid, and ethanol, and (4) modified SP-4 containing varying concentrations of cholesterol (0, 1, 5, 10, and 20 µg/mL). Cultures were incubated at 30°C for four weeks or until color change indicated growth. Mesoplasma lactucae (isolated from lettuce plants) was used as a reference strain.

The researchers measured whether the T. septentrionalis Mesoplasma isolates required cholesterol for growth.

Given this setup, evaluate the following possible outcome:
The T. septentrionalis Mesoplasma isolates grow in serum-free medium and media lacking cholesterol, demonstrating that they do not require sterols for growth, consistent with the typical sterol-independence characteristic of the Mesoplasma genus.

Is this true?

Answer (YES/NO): NO